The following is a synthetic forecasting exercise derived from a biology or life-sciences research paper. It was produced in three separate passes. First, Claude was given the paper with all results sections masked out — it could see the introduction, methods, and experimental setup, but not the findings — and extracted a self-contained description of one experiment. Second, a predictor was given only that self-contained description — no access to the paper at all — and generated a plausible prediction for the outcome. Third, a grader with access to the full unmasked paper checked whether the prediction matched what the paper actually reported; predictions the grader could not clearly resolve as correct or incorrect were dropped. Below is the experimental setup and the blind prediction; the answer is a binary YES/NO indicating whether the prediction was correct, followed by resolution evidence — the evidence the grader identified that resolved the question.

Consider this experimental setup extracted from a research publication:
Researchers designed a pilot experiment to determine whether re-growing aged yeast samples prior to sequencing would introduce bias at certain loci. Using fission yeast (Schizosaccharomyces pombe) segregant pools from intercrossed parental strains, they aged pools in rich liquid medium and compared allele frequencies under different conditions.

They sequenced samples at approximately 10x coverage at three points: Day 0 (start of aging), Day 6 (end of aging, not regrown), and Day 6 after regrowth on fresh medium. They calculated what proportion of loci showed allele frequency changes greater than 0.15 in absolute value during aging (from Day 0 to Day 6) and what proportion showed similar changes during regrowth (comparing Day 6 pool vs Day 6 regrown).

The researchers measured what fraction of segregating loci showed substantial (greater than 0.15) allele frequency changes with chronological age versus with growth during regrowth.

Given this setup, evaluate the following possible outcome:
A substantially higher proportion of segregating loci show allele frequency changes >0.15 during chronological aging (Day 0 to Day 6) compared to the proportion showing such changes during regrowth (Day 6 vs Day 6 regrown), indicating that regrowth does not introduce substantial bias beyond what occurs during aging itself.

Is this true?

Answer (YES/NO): NO